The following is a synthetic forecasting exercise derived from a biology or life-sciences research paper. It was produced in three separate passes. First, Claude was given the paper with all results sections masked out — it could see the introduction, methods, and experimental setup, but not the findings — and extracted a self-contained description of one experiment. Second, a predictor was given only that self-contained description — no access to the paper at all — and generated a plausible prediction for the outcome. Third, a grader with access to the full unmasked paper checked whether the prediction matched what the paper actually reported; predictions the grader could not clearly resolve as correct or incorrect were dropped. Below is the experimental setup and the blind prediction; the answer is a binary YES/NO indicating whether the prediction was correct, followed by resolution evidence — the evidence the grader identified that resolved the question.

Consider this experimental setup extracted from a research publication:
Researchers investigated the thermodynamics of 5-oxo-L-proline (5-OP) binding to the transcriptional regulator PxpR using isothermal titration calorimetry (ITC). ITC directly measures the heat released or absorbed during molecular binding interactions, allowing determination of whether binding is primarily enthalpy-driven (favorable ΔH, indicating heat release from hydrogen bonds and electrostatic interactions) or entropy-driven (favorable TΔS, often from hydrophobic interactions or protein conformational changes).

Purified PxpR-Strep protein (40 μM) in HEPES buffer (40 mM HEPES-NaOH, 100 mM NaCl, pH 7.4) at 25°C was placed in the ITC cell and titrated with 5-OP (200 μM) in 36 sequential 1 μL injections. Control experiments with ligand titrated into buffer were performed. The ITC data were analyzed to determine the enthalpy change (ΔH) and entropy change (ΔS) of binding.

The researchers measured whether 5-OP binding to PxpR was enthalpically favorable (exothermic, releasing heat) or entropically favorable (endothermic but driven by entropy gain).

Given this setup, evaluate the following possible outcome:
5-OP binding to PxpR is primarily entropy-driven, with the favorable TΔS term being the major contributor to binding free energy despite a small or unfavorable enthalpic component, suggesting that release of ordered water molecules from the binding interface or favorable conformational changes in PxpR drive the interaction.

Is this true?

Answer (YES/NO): NO